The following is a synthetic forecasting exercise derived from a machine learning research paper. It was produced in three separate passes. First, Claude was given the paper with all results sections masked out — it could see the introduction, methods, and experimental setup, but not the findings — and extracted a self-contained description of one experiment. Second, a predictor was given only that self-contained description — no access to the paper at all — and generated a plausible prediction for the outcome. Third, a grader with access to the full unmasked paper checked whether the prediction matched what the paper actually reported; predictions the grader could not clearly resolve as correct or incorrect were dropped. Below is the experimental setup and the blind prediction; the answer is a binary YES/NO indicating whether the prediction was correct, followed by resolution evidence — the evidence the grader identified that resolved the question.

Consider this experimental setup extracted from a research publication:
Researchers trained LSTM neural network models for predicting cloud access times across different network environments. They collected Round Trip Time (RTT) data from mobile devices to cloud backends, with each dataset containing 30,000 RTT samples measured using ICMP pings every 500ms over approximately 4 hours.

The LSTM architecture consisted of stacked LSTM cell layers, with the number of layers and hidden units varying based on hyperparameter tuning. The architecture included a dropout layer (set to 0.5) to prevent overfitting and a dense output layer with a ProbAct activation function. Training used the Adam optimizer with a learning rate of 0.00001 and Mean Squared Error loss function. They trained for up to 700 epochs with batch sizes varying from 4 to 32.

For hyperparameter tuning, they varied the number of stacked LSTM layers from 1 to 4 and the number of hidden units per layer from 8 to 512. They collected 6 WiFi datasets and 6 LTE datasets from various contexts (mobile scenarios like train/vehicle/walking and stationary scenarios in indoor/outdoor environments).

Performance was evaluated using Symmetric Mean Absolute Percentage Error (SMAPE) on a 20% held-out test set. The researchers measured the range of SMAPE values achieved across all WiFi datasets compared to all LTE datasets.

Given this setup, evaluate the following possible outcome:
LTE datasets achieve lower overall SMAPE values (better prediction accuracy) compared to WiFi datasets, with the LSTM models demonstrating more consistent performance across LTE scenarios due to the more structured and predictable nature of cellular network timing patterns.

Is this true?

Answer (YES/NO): NO